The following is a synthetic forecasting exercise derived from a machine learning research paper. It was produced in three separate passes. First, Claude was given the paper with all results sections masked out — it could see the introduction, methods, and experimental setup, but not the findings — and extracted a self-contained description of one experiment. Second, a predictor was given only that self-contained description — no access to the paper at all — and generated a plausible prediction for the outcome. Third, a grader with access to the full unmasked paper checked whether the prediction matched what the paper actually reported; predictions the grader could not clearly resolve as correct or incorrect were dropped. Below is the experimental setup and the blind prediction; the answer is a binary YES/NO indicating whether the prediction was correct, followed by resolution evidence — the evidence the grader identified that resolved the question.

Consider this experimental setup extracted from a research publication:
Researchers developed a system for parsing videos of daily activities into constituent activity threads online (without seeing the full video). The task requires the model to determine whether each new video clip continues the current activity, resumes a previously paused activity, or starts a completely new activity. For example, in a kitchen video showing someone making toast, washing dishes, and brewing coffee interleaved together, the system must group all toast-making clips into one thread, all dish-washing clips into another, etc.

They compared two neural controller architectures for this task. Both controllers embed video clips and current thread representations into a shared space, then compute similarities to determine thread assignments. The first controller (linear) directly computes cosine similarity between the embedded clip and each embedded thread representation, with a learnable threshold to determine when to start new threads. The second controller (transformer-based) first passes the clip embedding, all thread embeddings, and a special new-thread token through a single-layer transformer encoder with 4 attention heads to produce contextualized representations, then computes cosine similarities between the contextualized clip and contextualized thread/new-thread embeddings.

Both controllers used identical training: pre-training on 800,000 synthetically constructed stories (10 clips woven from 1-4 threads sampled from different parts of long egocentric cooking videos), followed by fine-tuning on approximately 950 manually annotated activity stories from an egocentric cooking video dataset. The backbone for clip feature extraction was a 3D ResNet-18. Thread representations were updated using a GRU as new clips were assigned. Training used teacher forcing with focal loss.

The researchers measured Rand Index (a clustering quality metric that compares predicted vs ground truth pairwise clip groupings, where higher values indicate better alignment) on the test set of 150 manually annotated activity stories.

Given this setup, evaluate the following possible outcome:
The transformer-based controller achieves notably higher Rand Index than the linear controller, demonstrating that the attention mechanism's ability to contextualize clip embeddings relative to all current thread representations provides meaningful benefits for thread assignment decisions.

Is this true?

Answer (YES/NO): NO